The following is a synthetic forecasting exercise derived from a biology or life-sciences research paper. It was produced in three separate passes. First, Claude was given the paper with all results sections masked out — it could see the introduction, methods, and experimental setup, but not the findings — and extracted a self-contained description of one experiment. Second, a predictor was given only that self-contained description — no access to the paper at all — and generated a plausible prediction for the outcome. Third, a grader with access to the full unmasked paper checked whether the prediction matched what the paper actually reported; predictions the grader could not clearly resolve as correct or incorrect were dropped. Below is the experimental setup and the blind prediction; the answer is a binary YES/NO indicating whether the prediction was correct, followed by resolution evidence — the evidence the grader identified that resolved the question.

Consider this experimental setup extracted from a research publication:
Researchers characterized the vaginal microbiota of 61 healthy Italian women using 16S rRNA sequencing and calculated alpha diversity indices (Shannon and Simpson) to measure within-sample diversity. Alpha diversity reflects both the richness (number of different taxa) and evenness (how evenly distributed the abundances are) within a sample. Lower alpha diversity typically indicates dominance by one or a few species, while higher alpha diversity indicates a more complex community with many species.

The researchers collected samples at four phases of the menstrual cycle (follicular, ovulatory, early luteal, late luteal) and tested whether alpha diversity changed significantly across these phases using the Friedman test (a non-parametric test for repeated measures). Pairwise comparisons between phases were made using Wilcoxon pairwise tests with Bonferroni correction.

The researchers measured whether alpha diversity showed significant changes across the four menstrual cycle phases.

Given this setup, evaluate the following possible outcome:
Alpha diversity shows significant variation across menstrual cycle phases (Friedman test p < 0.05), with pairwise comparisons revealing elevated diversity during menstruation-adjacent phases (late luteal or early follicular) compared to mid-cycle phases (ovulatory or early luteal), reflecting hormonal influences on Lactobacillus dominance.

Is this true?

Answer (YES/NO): NO